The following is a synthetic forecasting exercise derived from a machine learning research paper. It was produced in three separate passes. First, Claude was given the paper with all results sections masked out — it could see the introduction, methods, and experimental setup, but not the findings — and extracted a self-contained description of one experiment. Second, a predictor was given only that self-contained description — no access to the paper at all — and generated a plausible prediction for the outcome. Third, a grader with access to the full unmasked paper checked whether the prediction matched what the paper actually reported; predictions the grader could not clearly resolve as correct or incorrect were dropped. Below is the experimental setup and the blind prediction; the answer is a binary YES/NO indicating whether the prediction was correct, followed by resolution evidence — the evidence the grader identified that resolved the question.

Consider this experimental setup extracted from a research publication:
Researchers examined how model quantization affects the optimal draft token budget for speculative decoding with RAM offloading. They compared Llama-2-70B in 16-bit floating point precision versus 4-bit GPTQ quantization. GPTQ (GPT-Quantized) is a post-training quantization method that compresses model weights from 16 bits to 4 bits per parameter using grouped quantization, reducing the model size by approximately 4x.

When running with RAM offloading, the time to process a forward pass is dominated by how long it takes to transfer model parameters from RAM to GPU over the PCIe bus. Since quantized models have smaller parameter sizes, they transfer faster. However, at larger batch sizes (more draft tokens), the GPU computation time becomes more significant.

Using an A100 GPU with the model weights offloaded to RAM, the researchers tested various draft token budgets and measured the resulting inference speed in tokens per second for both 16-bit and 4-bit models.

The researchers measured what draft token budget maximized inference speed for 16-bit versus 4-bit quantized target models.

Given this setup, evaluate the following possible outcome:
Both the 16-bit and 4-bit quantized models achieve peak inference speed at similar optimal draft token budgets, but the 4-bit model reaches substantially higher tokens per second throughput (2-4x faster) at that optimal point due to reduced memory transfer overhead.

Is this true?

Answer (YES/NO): NO